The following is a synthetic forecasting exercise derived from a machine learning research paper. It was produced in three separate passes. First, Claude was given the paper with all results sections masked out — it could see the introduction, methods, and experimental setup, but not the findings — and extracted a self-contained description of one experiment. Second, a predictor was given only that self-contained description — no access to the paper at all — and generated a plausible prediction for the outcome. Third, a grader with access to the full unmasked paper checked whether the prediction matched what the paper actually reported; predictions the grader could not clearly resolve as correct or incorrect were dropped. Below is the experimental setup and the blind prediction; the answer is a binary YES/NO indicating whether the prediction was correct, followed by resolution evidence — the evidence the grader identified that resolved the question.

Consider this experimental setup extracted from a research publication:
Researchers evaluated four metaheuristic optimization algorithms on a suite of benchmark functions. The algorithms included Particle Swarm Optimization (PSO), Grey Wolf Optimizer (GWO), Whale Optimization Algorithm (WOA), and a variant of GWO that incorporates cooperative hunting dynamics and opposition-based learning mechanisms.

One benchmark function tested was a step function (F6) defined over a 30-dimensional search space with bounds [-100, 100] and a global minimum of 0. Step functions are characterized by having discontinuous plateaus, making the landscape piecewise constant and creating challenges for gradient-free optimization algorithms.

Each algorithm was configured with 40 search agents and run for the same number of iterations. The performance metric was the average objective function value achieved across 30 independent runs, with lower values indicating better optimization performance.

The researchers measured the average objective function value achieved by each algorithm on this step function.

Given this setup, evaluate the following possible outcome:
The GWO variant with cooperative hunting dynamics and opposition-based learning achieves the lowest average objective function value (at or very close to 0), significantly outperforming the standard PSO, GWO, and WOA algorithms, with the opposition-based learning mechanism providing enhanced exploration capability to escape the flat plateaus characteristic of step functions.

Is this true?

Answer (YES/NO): NO